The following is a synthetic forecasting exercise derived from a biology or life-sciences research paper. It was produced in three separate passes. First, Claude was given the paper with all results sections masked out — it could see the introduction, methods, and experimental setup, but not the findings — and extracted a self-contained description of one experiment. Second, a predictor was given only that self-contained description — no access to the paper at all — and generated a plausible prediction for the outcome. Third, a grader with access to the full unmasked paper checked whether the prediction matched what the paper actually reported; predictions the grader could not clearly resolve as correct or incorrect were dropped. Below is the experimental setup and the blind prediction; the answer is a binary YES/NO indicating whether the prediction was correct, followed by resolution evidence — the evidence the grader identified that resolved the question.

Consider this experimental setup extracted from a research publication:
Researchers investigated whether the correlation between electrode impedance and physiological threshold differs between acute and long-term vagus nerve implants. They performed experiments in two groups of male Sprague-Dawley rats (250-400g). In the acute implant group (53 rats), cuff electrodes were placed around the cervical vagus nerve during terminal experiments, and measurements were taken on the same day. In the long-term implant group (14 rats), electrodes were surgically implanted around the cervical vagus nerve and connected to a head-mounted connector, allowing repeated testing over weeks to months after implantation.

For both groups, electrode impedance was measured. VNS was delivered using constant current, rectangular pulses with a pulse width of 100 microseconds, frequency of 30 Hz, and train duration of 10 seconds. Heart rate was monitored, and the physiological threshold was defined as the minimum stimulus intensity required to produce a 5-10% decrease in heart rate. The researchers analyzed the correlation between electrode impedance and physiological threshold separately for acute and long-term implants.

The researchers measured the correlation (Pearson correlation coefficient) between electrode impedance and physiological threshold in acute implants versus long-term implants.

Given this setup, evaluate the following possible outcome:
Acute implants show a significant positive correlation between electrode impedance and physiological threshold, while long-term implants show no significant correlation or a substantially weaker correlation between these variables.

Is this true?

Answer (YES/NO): NO